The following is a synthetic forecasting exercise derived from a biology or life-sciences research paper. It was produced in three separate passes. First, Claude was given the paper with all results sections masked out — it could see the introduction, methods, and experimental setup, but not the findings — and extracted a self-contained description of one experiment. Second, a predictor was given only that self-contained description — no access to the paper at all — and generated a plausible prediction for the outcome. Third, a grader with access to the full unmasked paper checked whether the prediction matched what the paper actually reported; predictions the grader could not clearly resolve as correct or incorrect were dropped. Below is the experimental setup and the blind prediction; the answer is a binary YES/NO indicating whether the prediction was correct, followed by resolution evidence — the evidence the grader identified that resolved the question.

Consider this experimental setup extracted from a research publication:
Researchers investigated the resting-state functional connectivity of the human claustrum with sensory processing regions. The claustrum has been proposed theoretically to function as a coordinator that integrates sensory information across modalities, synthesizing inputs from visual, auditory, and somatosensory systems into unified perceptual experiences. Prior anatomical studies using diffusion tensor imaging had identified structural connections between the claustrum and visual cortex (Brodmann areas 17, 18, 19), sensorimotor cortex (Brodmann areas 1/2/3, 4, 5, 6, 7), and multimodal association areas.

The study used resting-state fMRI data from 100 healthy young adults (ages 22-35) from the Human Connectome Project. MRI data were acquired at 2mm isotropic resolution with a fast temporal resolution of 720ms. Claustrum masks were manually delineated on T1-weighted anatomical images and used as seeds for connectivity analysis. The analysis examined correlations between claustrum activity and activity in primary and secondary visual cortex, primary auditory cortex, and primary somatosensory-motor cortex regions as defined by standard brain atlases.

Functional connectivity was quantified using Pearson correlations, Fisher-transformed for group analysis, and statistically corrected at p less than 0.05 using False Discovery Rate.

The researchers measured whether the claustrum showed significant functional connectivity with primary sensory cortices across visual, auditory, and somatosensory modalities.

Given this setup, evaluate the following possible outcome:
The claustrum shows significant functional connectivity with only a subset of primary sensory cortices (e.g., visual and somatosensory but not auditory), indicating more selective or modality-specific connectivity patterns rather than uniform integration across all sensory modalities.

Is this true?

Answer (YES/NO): NO